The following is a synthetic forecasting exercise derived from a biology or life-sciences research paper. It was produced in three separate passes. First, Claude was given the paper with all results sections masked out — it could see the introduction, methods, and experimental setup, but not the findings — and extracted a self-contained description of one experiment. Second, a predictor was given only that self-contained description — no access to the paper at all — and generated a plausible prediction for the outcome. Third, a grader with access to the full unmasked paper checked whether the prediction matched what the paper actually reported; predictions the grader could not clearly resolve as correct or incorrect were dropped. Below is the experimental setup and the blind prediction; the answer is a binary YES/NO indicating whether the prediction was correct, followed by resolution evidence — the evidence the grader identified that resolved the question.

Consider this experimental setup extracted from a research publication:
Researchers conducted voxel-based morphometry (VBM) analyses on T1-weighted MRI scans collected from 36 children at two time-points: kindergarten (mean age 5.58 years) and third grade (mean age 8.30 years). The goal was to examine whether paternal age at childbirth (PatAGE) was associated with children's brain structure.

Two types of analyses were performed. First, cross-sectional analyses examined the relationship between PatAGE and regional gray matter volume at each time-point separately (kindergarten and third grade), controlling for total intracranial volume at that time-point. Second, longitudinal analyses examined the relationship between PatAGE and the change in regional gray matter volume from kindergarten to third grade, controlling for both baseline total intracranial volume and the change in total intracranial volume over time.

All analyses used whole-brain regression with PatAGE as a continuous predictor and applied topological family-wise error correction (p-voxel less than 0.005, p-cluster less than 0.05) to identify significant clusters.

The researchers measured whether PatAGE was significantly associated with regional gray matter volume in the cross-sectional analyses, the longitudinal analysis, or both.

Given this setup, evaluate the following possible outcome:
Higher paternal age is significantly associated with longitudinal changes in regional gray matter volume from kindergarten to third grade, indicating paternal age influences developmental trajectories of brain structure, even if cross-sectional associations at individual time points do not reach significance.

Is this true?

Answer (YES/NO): YES